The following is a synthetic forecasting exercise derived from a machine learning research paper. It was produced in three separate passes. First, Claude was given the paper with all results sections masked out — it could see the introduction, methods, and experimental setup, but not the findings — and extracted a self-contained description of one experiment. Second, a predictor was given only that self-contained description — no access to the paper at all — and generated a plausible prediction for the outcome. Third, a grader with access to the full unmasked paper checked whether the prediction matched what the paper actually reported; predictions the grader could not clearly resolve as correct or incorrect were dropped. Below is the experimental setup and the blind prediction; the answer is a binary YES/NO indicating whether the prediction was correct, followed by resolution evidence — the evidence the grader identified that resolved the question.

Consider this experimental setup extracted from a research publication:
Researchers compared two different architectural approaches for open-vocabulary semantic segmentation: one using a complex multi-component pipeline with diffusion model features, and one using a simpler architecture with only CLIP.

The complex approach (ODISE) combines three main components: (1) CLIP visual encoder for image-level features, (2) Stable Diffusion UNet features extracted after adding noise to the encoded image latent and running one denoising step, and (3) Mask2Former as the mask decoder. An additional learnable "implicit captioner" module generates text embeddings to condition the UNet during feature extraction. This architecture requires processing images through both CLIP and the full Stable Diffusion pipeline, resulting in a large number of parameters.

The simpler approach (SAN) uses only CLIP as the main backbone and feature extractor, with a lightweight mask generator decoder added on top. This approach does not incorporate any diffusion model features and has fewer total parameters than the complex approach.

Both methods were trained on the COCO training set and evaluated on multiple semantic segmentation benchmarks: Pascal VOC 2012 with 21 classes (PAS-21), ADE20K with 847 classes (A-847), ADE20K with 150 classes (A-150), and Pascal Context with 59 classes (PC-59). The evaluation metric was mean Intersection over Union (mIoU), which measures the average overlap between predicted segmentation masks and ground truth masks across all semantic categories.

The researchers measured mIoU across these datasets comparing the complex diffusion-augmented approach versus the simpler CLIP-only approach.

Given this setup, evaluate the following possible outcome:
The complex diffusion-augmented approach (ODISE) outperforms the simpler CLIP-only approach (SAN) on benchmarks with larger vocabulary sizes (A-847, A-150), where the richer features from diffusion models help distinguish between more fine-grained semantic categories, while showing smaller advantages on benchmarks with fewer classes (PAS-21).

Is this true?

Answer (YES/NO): NO